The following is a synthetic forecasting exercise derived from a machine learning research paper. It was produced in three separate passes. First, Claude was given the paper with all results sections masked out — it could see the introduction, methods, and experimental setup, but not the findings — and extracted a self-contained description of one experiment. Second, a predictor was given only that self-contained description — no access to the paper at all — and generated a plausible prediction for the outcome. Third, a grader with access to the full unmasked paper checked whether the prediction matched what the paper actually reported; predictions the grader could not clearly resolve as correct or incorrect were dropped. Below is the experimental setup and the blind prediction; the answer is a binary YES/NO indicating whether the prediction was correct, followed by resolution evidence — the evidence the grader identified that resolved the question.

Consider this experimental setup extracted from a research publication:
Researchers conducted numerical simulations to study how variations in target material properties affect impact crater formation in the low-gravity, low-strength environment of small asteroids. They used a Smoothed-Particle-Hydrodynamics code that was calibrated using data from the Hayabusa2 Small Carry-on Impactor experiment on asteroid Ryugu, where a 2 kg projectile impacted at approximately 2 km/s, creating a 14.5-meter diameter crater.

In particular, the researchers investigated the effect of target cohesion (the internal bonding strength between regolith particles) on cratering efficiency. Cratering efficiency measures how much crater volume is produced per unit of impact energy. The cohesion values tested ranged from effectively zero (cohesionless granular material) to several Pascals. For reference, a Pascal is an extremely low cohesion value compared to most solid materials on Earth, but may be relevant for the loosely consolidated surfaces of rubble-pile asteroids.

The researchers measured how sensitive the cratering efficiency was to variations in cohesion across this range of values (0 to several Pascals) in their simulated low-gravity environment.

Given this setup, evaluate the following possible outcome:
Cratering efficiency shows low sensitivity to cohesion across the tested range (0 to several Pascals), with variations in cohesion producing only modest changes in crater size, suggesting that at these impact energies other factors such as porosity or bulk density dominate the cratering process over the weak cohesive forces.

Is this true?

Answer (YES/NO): NO